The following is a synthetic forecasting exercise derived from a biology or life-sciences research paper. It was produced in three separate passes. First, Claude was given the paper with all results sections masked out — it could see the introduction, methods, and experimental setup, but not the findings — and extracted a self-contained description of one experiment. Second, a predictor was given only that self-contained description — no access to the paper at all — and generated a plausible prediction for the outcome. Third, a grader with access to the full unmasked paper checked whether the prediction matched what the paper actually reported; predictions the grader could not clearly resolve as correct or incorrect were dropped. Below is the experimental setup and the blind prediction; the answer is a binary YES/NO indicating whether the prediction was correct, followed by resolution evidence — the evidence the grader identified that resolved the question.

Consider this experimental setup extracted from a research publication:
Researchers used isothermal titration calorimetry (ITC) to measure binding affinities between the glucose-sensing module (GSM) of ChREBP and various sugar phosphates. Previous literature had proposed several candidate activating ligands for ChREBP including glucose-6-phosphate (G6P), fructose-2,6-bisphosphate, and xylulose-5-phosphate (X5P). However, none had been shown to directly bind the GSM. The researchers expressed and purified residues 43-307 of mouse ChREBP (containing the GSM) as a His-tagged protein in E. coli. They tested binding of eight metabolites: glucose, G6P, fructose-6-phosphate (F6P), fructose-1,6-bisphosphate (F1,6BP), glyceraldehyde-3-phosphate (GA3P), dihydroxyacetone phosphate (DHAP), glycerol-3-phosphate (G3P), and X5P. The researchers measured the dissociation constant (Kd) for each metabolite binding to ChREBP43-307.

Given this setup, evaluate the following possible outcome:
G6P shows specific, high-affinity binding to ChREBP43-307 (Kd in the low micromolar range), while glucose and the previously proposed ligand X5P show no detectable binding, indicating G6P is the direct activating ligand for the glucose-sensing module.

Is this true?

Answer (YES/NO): NO